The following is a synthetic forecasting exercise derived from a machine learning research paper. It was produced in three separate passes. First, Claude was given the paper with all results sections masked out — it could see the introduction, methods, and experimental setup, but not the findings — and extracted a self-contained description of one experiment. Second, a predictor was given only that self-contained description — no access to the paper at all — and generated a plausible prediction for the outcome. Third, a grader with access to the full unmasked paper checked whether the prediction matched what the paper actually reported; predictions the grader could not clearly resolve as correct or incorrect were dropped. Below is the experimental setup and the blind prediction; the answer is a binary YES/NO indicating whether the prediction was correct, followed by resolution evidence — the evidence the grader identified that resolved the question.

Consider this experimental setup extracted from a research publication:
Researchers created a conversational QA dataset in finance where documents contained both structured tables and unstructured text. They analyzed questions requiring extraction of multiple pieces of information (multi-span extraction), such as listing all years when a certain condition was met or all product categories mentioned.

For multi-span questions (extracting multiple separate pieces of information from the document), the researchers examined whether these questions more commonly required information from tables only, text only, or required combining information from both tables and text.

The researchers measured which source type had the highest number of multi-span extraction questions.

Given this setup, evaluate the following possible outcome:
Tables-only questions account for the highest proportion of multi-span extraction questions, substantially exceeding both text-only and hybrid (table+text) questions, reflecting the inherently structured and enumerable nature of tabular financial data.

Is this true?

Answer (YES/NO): NO